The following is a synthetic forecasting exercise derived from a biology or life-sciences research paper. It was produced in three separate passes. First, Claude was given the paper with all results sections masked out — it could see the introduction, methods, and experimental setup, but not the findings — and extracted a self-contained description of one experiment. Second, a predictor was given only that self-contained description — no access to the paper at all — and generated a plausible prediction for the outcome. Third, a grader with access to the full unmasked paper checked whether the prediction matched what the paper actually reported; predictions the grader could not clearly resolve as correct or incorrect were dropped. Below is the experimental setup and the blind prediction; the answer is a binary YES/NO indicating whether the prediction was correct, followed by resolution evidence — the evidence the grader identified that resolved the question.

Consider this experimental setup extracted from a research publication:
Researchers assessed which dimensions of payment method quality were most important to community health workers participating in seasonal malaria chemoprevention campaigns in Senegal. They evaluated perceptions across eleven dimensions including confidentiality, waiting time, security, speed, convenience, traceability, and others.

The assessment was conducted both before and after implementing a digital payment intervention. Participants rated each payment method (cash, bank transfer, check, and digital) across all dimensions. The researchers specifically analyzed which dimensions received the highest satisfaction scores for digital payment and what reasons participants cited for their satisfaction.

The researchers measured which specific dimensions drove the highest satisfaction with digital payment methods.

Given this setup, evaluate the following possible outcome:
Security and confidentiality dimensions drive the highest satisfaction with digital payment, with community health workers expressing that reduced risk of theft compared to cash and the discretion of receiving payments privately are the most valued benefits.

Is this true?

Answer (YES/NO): NO